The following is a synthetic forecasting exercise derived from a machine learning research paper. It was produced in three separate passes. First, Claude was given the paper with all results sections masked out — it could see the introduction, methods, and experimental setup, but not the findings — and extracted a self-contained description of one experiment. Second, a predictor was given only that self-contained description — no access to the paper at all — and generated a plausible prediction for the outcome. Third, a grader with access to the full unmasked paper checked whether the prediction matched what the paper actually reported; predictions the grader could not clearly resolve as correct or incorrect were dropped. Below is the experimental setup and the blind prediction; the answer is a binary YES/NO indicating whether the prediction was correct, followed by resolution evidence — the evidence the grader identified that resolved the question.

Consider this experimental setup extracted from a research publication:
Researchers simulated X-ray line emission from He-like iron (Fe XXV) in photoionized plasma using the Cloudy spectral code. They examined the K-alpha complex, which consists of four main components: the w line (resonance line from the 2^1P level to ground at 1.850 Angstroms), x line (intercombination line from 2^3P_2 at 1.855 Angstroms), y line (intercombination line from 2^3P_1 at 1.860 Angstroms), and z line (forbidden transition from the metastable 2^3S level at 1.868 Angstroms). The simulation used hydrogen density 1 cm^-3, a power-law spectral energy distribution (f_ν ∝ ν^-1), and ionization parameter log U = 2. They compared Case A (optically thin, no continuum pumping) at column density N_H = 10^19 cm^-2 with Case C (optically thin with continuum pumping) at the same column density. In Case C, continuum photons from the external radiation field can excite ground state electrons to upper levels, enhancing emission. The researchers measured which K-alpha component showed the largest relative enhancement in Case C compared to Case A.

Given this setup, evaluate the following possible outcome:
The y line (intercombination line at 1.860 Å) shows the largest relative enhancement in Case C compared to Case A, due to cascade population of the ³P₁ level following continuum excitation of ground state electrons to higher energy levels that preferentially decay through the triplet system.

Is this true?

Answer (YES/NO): NO